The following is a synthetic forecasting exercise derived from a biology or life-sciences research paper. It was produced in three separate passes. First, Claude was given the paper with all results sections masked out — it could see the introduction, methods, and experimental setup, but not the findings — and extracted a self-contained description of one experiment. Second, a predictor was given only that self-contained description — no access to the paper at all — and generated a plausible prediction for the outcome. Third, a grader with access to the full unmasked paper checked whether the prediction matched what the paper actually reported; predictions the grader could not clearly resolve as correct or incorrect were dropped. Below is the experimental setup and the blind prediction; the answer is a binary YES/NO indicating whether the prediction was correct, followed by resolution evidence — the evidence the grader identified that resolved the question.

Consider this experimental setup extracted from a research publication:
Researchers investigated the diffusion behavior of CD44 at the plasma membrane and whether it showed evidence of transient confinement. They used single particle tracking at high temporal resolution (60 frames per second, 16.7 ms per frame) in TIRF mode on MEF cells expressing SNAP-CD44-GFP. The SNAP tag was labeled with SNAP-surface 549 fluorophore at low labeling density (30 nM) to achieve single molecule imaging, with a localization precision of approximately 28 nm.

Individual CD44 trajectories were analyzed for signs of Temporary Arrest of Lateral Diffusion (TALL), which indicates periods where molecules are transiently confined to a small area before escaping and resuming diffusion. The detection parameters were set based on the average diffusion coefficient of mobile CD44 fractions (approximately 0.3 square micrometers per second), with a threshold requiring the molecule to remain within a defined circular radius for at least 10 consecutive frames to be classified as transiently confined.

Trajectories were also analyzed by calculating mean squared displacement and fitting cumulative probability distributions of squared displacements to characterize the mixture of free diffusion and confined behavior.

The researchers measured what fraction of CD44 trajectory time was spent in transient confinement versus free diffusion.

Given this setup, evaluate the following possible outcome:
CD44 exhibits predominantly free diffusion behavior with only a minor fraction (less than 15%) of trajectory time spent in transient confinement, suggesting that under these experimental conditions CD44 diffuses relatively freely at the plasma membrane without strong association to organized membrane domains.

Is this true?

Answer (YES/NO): NO